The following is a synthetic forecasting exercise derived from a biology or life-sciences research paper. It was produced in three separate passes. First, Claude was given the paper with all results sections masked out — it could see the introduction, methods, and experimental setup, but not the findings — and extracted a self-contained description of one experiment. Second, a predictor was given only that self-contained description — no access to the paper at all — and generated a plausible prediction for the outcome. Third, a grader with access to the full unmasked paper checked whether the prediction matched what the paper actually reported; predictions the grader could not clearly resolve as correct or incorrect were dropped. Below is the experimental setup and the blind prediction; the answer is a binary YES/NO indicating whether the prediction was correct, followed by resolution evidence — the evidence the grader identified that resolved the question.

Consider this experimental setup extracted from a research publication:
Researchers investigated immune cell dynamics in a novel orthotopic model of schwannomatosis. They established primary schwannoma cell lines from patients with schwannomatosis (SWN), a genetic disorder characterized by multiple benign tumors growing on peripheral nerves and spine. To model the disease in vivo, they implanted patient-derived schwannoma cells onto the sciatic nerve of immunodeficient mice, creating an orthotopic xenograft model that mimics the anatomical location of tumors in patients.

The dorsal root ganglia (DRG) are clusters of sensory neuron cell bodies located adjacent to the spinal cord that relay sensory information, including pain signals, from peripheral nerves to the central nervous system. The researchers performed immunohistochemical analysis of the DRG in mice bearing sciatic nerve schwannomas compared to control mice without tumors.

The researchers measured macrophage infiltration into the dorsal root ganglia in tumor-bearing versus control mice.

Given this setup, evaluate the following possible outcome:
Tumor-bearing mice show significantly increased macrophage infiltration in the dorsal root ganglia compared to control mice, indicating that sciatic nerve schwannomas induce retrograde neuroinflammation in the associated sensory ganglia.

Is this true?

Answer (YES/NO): YES